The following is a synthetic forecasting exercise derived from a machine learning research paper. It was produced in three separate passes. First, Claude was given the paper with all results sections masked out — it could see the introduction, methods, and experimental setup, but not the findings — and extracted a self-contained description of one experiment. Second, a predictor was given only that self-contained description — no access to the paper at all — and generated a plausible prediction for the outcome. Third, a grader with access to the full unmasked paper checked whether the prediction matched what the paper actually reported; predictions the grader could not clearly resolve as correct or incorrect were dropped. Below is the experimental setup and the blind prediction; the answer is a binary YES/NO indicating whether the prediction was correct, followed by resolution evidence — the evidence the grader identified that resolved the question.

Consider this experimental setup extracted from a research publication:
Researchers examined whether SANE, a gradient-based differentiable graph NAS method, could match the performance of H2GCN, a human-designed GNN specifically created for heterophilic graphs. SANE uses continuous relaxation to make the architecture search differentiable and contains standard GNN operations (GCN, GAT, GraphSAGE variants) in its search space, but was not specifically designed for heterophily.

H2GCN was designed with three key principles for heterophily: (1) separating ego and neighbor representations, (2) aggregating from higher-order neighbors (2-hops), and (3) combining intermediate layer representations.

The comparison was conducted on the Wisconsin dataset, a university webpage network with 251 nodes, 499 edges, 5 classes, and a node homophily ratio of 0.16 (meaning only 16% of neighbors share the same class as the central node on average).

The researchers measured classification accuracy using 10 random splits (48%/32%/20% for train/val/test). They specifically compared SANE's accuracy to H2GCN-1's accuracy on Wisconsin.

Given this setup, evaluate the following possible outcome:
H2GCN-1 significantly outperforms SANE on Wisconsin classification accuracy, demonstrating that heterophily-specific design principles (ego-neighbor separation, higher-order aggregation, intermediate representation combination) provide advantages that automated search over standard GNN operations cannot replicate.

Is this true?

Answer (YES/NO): NO